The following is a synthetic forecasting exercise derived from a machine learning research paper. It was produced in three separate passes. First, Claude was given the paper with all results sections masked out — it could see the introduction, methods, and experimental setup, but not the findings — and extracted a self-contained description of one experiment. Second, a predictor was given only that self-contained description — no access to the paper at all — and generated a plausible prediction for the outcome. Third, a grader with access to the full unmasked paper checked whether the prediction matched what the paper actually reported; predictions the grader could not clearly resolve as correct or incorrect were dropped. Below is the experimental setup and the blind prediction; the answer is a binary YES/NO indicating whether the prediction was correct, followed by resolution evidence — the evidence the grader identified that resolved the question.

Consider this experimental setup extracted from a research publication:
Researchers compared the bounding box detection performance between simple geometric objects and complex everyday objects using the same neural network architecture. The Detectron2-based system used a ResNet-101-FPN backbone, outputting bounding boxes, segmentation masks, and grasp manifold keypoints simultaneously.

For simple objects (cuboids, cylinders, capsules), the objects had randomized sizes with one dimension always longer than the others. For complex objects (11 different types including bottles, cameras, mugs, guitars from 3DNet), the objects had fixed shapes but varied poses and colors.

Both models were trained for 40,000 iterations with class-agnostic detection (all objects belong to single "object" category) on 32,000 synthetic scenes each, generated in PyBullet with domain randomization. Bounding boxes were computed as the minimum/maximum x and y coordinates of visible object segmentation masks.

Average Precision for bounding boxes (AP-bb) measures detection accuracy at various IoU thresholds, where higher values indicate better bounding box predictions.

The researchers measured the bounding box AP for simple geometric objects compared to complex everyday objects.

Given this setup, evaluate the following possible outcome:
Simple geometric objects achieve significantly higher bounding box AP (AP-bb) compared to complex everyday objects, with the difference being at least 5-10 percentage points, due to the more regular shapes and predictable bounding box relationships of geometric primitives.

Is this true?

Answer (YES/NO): NO